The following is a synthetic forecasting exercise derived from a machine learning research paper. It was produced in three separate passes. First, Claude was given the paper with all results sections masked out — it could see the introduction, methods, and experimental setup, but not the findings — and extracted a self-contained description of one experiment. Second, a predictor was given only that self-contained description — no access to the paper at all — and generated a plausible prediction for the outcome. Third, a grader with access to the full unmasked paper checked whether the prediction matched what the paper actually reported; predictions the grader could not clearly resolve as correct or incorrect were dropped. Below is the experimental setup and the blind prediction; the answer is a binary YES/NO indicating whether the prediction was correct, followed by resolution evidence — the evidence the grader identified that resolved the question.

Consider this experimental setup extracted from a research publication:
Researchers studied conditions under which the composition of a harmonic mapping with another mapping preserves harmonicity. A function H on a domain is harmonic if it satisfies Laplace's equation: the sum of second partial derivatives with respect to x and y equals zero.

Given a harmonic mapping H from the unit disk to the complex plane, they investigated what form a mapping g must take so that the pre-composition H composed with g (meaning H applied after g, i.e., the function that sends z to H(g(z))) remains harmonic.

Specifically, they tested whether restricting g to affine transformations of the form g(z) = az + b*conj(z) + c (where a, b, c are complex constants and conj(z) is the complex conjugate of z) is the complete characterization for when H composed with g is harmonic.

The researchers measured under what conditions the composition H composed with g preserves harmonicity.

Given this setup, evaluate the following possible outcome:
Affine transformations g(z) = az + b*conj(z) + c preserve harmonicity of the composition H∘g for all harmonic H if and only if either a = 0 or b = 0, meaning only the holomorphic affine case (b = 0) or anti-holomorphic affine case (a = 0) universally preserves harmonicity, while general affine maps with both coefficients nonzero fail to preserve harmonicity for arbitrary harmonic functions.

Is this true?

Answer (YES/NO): NO